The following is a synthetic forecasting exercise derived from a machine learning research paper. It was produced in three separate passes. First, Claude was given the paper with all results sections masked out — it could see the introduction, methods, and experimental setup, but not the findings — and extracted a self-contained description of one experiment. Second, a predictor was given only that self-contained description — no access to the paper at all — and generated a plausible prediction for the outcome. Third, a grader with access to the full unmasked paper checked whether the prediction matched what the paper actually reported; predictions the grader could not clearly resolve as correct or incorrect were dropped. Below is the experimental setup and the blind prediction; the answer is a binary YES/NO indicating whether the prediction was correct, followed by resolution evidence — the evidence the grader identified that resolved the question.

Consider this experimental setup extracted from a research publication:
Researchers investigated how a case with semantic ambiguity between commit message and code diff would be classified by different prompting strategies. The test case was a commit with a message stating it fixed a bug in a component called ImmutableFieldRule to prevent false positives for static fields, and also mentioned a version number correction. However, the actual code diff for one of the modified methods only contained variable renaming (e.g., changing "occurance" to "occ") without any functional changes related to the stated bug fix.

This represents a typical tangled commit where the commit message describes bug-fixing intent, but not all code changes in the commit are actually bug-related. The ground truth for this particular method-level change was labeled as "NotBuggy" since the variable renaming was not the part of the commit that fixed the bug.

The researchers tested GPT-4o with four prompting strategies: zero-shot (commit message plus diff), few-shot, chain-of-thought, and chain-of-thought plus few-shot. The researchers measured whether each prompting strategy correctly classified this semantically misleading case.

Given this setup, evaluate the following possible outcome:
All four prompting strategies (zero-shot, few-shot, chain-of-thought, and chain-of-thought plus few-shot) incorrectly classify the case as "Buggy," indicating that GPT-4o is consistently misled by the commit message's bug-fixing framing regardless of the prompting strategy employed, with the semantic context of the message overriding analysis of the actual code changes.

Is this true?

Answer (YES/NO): NO